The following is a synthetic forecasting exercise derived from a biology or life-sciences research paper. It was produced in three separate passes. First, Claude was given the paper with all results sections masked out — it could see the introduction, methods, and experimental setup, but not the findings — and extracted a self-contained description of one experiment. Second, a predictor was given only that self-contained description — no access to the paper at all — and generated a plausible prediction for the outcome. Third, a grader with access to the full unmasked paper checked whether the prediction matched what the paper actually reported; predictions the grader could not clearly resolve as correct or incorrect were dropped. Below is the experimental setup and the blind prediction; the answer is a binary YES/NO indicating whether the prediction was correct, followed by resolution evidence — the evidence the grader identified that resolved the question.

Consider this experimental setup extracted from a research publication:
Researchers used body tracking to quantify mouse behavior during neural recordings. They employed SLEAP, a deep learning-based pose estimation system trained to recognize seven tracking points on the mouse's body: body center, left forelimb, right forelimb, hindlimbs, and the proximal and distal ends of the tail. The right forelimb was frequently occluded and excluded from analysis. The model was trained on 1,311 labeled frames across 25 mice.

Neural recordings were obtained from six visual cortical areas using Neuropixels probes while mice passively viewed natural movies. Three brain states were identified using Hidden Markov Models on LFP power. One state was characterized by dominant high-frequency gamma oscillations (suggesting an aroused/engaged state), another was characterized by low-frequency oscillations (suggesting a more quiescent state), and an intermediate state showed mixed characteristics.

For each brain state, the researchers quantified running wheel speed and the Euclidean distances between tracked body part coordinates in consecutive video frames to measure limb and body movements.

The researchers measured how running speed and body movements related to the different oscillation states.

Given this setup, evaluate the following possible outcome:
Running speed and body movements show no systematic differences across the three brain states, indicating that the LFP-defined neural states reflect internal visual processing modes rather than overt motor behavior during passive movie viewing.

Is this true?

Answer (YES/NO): NO